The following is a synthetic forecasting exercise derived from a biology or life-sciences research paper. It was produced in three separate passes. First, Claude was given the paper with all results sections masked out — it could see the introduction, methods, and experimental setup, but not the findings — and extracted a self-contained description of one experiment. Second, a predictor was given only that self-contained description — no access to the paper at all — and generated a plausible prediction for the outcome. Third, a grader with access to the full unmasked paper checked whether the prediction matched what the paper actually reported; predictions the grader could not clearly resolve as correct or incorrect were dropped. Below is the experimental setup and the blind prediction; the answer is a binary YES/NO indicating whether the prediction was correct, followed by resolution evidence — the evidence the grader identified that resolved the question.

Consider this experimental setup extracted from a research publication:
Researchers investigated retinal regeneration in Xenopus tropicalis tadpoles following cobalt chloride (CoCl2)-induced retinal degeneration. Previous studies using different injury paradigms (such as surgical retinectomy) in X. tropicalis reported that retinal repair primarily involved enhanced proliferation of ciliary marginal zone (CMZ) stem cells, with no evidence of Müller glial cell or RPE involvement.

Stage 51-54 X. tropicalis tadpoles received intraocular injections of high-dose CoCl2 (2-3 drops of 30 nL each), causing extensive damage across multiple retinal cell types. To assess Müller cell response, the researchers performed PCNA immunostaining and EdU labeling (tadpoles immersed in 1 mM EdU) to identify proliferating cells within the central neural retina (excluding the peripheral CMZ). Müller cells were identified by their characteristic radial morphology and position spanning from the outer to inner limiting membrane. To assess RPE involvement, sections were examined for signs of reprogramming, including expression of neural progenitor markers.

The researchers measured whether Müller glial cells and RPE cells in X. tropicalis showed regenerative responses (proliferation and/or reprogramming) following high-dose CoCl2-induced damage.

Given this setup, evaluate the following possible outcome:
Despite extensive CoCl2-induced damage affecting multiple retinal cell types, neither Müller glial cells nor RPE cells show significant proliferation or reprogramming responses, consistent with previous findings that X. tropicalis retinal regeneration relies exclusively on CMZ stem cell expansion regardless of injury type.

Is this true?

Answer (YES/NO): NO